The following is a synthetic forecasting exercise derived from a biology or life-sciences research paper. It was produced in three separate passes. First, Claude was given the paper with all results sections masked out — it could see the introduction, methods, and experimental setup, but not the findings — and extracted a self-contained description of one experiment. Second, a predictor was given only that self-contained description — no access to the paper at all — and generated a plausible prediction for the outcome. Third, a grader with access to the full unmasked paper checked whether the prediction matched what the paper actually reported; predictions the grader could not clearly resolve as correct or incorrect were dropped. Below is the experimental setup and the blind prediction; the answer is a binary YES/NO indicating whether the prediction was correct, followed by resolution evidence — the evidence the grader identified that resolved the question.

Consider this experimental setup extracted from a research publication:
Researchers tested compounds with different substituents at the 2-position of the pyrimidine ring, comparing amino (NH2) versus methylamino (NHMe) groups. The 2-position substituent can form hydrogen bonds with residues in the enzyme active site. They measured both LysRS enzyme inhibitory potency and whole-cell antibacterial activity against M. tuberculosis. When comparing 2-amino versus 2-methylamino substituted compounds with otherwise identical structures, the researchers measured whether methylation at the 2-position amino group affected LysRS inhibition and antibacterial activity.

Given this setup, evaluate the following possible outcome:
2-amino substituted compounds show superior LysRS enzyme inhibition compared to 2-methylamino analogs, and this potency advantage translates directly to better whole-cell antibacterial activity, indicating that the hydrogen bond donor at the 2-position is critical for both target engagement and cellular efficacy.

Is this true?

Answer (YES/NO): YES